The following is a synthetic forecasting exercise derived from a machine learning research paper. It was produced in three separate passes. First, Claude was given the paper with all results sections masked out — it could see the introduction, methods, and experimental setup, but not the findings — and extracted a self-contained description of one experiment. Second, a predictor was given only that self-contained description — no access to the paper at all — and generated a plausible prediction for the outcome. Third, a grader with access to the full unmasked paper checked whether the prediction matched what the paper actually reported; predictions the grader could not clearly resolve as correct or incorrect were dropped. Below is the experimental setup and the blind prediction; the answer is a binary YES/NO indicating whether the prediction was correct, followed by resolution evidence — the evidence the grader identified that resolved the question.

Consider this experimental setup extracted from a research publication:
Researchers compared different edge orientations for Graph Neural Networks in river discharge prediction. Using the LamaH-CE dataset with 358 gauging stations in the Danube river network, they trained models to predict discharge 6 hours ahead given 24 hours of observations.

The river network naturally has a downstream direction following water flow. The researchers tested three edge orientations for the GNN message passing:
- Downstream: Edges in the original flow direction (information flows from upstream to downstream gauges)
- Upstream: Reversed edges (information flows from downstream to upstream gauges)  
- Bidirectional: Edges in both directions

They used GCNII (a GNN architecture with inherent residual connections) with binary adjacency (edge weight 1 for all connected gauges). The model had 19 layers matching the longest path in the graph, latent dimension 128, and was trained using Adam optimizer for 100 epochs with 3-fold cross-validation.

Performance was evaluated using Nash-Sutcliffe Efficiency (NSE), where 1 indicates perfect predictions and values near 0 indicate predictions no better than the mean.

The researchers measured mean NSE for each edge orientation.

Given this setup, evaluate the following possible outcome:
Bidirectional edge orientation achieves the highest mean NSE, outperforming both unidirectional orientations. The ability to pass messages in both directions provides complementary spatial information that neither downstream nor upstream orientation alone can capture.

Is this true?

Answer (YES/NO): NO